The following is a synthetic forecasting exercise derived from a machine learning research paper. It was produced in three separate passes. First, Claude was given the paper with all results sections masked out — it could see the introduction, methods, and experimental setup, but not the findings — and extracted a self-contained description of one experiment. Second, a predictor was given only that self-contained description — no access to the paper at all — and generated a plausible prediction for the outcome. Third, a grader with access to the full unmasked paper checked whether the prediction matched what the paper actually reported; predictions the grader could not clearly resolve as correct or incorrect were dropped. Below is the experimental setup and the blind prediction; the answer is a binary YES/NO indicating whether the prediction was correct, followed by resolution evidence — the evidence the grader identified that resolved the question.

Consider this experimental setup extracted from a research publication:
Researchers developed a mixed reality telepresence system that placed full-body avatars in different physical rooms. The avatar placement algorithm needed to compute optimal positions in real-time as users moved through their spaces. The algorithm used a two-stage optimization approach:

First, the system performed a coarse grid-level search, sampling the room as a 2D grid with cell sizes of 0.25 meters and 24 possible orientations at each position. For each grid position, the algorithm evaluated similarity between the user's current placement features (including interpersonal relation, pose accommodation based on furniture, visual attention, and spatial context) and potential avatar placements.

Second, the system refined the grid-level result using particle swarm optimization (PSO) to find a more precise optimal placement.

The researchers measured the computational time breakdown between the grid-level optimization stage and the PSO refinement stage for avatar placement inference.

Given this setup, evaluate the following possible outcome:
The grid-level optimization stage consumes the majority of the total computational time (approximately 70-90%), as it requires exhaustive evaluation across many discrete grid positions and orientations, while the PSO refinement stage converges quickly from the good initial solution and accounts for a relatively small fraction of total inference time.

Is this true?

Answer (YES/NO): YES